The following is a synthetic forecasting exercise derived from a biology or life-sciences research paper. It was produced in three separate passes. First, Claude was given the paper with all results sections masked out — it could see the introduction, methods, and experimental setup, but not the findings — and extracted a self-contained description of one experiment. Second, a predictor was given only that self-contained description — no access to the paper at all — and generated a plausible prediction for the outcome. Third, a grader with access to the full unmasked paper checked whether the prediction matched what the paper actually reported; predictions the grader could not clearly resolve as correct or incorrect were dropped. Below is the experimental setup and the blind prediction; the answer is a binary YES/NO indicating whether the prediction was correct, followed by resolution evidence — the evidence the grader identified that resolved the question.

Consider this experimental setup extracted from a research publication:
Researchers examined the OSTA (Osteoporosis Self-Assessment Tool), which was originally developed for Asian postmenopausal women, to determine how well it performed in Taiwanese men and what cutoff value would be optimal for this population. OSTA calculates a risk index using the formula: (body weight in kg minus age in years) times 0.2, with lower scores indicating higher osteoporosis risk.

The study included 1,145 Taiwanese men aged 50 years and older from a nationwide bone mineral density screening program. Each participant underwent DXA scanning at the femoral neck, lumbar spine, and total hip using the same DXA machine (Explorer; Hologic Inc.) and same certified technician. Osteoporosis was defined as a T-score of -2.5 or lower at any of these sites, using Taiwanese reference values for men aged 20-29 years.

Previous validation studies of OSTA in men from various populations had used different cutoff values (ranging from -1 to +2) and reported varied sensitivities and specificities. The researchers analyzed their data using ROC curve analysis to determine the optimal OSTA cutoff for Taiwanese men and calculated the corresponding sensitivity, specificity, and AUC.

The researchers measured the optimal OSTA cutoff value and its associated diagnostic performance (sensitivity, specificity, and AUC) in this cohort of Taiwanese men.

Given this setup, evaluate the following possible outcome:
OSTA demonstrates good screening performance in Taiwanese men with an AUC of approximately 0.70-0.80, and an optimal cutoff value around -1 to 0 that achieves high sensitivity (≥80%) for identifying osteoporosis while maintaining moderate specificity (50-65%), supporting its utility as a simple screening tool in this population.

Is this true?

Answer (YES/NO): NO